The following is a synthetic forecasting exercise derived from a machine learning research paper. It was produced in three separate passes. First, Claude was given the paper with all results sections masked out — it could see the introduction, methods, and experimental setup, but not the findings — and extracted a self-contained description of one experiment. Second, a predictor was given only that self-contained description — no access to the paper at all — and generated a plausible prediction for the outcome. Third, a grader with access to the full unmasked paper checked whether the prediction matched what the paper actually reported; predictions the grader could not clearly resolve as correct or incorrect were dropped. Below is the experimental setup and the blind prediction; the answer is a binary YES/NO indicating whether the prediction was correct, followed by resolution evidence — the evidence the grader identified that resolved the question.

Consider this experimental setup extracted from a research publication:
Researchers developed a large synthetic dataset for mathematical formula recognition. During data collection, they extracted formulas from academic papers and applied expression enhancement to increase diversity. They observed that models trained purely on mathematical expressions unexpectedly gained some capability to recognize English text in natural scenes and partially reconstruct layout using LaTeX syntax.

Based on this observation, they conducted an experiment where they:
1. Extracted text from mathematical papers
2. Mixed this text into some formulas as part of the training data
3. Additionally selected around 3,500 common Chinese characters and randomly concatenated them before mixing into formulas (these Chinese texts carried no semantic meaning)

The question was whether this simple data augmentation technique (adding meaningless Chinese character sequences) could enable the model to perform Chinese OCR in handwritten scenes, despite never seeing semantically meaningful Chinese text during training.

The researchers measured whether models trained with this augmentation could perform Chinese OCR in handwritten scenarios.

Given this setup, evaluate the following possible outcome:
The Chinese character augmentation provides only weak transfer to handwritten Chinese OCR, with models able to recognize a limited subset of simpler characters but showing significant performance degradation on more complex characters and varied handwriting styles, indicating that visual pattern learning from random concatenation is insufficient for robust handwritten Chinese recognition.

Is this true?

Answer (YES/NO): NO